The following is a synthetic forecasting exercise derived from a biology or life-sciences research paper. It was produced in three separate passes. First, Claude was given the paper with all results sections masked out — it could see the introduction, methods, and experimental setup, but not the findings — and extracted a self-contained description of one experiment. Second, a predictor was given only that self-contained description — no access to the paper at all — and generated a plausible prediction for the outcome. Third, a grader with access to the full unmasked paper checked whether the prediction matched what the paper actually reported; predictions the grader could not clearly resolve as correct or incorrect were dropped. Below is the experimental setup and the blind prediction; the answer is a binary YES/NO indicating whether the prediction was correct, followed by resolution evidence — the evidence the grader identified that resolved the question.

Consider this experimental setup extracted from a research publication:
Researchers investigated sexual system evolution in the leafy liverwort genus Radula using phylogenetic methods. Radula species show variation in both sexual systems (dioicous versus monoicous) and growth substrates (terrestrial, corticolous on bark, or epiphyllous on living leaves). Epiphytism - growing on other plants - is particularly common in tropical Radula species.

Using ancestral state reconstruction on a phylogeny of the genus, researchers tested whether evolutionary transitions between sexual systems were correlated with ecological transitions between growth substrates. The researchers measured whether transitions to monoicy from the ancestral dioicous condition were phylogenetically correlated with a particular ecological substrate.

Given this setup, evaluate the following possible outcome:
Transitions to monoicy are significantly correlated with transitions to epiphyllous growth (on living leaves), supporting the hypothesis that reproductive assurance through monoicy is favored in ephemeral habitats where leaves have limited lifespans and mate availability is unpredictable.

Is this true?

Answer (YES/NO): NO